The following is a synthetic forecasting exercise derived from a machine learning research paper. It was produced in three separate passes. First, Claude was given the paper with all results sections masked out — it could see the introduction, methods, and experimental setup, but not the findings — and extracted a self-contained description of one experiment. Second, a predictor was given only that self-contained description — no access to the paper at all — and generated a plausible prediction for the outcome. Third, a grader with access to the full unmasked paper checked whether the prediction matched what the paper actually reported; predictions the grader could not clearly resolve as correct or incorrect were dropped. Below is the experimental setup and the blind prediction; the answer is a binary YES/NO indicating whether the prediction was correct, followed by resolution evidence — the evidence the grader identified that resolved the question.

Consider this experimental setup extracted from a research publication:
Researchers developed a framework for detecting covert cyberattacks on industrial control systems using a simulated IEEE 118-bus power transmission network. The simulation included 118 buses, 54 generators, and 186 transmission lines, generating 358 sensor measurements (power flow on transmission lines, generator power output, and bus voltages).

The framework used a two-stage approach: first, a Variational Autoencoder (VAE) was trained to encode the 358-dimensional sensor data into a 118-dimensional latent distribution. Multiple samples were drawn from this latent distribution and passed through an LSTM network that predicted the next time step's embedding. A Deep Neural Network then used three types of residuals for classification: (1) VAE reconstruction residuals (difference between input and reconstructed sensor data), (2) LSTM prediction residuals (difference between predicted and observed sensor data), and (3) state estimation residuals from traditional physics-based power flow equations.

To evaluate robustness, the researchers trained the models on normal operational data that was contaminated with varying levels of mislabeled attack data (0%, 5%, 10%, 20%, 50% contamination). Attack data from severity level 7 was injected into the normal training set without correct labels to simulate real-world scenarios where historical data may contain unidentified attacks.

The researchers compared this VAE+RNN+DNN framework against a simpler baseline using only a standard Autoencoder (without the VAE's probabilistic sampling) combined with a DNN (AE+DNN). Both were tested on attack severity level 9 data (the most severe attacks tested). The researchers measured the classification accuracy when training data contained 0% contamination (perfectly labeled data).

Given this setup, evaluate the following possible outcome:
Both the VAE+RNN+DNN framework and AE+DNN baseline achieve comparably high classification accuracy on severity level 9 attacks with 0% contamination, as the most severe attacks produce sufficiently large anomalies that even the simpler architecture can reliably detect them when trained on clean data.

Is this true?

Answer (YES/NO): YES